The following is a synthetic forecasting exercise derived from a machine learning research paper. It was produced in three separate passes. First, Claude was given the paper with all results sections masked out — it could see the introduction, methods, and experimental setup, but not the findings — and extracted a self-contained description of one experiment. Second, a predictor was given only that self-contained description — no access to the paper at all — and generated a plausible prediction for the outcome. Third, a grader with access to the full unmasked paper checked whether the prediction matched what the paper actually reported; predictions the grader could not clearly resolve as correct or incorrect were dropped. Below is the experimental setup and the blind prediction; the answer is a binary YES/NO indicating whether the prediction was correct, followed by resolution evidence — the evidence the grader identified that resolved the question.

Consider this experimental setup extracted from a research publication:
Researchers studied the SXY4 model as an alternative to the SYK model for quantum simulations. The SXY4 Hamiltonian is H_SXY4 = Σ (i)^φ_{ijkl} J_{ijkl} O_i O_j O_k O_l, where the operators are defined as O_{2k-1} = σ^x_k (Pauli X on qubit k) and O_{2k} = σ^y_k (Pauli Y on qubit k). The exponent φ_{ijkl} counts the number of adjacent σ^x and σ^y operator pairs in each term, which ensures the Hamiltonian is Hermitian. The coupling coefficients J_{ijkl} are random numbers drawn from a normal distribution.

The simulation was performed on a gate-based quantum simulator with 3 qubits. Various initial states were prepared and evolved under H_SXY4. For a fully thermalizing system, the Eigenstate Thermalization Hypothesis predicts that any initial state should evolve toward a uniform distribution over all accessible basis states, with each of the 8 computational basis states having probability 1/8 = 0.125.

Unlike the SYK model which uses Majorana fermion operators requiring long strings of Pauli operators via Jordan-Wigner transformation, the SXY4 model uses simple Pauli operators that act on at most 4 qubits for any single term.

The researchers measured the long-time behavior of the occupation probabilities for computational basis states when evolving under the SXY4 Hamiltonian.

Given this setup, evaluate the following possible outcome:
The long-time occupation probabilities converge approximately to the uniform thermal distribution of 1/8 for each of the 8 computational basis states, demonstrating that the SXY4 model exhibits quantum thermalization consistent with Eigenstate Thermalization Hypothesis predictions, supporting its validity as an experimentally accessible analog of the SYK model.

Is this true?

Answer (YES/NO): NO